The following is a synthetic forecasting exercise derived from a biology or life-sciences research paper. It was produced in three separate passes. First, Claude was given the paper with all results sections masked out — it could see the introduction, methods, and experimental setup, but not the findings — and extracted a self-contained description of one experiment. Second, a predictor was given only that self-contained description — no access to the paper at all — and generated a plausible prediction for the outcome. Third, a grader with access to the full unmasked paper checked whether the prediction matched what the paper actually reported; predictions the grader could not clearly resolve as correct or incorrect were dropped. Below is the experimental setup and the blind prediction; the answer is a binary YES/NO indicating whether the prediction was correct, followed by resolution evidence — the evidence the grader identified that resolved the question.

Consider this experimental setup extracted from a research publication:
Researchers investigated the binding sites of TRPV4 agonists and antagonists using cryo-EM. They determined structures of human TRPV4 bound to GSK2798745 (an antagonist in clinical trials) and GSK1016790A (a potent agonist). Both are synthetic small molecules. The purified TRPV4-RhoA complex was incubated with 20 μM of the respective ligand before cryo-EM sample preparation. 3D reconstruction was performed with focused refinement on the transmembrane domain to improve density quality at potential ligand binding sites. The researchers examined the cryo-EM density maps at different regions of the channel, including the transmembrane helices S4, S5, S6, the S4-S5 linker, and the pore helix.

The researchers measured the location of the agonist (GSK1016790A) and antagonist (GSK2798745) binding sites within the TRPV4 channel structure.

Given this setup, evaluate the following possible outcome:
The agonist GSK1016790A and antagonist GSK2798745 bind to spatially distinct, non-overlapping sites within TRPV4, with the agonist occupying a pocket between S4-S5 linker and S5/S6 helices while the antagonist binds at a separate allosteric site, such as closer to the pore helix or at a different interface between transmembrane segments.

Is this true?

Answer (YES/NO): NO